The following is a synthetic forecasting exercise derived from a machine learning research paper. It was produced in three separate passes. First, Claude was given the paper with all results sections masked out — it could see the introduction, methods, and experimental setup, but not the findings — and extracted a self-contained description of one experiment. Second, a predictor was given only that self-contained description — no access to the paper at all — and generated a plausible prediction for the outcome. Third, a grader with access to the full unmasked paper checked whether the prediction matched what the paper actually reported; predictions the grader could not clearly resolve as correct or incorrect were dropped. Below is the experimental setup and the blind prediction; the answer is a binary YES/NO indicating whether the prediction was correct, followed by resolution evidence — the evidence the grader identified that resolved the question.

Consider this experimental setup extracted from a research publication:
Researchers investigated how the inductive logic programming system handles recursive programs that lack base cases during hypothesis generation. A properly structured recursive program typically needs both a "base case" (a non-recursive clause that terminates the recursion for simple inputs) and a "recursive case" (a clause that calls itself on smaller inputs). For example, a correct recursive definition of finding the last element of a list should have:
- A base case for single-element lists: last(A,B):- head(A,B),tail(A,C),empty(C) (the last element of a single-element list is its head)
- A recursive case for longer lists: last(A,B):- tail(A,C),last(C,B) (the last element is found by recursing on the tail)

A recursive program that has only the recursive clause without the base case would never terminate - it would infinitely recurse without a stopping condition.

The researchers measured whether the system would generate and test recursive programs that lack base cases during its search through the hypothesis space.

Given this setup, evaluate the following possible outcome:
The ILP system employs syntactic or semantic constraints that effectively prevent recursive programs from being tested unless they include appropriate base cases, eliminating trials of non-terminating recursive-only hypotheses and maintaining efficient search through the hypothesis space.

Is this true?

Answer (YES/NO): YES